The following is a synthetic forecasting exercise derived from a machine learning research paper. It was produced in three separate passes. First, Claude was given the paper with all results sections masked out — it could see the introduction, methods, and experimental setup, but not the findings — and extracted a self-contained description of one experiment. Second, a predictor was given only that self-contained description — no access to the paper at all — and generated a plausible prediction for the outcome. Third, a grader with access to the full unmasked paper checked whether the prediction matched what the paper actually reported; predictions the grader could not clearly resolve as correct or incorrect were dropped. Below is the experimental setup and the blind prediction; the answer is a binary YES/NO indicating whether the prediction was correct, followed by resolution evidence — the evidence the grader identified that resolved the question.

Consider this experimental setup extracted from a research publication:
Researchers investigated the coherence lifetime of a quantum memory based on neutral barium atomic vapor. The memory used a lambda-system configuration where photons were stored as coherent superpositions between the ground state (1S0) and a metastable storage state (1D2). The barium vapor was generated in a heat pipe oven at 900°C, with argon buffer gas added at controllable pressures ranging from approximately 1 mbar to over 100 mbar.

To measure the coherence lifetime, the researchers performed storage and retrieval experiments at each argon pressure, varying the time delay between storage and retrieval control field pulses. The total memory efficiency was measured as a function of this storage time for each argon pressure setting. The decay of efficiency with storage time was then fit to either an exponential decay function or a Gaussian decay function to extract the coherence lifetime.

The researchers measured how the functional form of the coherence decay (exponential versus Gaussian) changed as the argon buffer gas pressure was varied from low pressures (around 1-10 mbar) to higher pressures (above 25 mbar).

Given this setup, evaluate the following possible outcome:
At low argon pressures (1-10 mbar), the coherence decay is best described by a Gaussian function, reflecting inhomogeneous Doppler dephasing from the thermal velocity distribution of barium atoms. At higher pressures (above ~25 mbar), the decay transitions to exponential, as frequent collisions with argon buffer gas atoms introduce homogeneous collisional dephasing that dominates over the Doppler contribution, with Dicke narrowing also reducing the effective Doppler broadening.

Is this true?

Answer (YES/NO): YES